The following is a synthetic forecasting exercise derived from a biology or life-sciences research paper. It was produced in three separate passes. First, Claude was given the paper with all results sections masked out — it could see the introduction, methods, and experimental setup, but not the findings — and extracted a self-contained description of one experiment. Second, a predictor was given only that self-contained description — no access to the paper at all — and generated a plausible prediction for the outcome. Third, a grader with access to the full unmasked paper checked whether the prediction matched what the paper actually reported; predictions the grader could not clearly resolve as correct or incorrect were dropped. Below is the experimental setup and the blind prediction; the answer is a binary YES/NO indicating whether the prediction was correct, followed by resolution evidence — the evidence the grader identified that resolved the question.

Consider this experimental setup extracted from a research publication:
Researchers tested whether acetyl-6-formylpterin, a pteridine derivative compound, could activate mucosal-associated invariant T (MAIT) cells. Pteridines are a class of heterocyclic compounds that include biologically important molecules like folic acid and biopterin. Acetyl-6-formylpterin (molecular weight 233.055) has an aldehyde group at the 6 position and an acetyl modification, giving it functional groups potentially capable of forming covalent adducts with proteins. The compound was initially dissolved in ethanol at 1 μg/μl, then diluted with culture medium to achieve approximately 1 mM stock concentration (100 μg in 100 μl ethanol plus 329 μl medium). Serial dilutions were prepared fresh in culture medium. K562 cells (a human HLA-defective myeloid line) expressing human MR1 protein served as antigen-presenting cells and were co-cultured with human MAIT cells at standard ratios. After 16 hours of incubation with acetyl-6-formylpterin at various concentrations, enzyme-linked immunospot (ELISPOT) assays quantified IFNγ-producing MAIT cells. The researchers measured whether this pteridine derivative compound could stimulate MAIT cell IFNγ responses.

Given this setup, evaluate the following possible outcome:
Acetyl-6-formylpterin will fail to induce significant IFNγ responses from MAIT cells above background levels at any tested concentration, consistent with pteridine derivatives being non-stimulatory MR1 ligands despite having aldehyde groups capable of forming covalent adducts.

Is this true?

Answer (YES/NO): YES